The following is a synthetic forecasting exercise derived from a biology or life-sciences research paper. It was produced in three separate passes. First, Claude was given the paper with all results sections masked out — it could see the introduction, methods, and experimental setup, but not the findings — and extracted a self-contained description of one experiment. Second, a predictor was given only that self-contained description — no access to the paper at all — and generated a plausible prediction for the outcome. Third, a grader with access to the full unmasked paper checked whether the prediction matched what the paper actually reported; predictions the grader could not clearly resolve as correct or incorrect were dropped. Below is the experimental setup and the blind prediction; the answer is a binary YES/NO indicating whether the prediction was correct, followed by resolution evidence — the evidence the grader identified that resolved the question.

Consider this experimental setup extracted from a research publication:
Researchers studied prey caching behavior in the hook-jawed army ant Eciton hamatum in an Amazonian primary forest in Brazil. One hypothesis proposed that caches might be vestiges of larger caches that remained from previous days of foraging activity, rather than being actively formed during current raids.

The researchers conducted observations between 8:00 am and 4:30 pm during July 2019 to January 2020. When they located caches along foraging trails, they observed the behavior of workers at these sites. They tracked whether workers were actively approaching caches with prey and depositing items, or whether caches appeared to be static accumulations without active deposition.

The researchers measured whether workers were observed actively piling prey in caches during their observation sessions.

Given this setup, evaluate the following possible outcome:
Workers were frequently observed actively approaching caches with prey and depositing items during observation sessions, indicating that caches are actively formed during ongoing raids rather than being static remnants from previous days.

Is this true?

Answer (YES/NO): YES